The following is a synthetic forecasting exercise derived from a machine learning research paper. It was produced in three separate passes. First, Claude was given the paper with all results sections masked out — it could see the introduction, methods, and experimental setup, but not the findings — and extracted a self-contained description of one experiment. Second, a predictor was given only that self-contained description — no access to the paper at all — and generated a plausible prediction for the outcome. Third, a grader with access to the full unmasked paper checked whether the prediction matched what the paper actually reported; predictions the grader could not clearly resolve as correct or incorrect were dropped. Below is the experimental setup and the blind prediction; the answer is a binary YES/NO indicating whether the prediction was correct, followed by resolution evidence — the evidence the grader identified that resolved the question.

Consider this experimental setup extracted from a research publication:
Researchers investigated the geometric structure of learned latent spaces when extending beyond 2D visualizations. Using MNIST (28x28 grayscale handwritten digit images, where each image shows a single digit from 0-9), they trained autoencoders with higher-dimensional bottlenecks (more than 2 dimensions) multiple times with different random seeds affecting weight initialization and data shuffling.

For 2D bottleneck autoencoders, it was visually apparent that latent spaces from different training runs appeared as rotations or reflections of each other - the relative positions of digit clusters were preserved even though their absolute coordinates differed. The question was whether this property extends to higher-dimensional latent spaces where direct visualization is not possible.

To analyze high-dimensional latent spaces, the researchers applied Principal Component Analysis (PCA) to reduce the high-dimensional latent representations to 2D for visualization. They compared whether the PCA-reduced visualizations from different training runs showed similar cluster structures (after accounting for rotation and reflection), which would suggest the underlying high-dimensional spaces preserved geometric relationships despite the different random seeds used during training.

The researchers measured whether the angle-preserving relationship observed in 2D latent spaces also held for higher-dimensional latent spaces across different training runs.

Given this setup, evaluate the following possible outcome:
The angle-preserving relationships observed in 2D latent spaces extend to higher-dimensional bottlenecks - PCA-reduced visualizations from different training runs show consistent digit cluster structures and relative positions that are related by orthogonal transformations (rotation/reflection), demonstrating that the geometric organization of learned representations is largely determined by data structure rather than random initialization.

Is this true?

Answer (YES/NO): YES